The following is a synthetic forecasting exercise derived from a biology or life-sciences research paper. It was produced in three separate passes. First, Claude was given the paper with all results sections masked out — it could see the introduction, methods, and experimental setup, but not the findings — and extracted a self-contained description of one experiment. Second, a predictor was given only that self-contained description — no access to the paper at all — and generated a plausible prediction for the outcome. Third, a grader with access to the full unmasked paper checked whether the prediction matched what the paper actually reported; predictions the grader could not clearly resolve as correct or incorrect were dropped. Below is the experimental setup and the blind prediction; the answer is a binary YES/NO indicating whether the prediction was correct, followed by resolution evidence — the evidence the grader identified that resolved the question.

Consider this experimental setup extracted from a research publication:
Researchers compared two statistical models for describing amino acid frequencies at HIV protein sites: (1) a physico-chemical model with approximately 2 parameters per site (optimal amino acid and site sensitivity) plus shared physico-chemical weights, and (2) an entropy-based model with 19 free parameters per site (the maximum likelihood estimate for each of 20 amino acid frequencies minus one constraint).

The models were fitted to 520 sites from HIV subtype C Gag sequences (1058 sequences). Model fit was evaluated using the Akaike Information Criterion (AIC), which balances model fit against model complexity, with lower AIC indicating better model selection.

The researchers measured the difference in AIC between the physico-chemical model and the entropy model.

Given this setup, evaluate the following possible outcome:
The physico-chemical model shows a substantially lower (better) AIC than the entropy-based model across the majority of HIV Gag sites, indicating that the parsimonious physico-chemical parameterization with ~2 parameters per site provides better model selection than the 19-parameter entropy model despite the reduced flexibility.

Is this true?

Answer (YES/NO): NO